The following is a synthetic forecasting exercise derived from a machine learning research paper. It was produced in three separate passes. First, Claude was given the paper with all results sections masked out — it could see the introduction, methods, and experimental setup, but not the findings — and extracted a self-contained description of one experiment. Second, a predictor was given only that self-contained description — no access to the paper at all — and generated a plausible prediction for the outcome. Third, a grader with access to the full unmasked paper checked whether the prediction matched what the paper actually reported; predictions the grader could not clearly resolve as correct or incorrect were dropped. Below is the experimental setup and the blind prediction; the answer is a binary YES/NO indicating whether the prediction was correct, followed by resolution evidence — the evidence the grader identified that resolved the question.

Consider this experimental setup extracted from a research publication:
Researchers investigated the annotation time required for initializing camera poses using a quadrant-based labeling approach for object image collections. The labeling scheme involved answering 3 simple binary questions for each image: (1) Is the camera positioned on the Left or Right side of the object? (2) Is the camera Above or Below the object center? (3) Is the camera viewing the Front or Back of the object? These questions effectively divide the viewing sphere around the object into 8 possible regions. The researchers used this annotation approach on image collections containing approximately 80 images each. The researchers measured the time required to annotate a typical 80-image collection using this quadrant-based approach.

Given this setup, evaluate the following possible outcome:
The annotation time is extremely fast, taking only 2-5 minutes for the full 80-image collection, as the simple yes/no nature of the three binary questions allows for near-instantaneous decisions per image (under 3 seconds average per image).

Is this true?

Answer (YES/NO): NO